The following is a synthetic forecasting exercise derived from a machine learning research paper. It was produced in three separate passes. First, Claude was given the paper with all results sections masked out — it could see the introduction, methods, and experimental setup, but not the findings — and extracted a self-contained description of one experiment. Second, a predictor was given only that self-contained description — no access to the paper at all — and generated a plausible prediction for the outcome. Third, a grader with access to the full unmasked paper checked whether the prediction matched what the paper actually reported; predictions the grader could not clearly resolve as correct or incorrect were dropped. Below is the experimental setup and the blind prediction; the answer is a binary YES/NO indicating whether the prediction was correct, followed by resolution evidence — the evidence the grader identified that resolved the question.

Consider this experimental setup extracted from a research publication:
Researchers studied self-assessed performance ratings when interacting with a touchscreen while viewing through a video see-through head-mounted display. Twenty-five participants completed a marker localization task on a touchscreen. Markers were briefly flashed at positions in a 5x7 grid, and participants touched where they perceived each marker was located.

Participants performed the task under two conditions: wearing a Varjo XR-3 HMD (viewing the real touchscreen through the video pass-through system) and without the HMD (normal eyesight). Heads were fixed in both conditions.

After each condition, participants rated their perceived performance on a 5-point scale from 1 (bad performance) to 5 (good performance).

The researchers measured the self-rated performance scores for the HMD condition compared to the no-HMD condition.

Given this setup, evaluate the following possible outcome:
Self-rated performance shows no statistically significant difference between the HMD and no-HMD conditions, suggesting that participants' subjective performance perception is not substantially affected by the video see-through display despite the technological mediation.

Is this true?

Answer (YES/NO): NO